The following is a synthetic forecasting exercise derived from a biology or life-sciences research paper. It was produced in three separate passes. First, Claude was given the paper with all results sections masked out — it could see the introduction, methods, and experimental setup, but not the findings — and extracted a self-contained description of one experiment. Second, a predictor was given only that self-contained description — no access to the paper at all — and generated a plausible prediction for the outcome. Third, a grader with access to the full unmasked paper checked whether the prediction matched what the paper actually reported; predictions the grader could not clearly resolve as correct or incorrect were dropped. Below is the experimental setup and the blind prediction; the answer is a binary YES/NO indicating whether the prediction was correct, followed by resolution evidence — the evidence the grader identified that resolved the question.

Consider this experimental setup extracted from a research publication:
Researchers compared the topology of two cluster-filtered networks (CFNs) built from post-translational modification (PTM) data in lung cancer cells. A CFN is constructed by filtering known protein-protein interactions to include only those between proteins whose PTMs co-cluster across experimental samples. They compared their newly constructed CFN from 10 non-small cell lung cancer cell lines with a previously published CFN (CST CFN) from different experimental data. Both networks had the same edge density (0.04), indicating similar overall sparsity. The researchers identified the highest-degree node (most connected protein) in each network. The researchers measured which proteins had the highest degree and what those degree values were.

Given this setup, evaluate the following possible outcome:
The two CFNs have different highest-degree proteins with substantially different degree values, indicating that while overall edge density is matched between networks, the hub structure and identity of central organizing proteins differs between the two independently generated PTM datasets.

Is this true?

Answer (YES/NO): YES